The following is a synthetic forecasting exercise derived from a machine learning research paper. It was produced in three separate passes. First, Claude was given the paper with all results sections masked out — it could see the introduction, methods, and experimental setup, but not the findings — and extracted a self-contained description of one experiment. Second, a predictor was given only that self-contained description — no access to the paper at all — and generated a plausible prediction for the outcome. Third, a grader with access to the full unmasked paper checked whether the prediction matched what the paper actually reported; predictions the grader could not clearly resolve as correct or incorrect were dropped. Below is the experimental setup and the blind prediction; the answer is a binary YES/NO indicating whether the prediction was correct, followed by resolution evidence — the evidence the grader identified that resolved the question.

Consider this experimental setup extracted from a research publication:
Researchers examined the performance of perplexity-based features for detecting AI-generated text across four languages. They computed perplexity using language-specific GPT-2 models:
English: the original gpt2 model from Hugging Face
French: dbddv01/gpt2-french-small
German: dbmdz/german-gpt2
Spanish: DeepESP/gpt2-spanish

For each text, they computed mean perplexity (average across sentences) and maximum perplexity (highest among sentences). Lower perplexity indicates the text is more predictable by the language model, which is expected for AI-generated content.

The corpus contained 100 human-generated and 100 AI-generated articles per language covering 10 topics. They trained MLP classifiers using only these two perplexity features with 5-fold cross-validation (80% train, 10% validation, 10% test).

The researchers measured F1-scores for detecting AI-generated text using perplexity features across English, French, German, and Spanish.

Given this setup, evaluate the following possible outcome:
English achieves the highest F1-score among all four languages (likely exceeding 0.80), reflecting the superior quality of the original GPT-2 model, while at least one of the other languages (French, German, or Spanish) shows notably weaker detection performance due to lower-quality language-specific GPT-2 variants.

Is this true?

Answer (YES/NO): NO